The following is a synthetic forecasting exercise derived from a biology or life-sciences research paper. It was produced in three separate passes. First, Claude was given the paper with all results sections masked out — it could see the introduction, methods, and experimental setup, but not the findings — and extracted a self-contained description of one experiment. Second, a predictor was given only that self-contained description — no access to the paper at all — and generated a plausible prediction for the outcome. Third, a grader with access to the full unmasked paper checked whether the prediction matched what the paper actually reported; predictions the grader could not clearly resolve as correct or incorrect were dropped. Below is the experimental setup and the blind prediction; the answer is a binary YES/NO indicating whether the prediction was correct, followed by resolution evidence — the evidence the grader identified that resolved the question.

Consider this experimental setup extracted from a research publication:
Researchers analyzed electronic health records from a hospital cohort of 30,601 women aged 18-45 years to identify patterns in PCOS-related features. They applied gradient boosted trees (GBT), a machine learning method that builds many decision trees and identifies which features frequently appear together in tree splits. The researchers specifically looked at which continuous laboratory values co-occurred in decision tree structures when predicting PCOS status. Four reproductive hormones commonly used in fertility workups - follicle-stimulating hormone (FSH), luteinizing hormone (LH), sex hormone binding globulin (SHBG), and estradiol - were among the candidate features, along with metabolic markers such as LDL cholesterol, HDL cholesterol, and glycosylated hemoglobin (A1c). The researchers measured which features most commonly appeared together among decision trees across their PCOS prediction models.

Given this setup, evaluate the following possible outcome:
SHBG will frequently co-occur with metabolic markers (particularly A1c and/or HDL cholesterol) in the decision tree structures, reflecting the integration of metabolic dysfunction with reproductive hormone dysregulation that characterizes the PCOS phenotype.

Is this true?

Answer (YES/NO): NO